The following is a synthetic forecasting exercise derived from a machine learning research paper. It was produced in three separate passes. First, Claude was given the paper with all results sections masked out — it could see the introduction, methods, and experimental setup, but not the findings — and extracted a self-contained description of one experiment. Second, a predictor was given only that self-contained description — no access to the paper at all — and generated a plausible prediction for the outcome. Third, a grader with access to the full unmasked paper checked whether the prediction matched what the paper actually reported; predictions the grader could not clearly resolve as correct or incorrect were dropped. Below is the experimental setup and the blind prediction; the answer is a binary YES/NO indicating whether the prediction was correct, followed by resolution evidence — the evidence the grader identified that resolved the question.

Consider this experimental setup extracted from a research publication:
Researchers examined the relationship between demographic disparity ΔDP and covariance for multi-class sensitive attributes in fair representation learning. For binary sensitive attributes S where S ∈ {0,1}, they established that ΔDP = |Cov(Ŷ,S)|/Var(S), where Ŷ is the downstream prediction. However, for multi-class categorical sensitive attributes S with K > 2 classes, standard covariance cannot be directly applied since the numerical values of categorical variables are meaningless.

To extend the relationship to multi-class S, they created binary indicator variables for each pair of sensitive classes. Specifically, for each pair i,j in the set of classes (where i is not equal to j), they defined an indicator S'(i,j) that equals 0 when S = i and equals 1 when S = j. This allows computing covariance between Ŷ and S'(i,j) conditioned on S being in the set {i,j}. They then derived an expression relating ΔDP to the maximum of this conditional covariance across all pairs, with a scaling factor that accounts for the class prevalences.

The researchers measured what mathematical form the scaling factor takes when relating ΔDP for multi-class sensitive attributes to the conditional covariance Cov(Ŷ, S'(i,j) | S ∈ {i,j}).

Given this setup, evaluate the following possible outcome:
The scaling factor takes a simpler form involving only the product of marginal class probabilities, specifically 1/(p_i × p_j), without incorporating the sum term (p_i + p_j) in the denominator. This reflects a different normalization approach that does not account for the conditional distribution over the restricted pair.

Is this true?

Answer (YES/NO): NO